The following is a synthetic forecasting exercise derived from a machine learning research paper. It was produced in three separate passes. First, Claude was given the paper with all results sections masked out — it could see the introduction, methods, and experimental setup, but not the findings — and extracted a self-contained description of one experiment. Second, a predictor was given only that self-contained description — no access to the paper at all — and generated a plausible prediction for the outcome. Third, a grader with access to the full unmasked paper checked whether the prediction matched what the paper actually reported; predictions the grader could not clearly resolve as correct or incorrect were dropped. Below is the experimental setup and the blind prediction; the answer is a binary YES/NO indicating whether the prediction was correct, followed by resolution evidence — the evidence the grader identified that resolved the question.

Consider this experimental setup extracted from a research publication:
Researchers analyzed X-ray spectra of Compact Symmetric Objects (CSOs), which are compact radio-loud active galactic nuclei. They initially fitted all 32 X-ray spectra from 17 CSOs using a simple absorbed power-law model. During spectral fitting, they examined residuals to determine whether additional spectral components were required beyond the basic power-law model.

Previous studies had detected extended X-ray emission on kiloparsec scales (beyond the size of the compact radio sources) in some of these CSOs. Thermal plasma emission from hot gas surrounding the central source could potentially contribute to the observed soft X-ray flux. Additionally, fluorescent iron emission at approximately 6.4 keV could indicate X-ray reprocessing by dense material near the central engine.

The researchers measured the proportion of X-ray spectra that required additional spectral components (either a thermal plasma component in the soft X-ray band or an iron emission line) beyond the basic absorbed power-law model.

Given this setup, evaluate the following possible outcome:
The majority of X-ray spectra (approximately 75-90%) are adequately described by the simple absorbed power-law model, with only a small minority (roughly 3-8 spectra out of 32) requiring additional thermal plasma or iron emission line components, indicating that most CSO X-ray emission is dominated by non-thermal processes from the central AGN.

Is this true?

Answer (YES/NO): YES